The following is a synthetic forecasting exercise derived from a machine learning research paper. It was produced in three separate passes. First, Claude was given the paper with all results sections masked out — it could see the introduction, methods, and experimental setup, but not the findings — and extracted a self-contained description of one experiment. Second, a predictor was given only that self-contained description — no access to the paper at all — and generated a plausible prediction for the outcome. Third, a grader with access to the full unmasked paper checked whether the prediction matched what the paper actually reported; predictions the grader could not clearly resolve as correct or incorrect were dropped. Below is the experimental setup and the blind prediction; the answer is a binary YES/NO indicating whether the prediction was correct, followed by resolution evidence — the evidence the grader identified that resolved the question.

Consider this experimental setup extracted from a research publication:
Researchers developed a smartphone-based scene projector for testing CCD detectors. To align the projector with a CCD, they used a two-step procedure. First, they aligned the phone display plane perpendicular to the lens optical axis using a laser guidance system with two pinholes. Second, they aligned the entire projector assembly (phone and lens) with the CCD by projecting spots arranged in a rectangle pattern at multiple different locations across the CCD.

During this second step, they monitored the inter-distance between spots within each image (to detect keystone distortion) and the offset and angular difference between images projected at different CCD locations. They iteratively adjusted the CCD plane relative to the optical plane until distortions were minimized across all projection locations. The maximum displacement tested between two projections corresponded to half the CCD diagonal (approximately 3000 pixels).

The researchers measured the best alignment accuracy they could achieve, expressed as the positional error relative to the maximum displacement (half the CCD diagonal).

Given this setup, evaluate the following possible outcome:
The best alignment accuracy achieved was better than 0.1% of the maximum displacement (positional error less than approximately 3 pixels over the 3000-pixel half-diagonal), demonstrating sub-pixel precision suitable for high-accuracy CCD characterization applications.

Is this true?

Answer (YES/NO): NO